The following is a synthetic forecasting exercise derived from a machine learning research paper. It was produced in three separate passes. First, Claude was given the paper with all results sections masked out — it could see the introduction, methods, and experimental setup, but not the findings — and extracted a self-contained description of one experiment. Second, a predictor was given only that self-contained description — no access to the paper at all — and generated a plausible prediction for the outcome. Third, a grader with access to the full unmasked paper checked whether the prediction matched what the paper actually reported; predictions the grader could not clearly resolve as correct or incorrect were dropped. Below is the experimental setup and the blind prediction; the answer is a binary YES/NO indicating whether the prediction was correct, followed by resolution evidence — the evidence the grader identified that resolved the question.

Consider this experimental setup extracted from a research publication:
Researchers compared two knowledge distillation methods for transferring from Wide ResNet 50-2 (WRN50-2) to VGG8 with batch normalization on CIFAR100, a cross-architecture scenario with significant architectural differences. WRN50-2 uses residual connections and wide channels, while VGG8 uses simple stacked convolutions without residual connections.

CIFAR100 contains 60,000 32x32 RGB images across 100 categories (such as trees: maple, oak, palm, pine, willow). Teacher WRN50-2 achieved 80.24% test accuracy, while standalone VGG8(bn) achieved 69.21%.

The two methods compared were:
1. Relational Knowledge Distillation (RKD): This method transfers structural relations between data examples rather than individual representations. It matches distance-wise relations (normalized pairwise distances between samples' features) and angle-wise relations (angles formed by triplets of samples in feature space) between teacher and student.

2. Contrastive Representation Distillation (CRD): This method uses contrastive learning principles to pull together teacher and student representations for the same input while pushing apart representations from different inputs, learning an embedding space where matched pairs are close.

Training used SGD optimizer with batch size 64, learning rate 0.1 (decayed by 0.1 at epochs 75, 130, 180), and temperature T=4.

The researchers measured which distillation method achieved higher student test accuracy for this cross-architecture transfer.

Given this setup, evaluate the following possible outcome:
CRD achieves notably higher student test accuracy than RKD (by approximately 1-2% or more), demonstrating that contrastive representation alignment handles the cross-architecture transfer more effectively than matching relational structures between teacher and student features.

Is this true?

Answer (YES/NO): YES